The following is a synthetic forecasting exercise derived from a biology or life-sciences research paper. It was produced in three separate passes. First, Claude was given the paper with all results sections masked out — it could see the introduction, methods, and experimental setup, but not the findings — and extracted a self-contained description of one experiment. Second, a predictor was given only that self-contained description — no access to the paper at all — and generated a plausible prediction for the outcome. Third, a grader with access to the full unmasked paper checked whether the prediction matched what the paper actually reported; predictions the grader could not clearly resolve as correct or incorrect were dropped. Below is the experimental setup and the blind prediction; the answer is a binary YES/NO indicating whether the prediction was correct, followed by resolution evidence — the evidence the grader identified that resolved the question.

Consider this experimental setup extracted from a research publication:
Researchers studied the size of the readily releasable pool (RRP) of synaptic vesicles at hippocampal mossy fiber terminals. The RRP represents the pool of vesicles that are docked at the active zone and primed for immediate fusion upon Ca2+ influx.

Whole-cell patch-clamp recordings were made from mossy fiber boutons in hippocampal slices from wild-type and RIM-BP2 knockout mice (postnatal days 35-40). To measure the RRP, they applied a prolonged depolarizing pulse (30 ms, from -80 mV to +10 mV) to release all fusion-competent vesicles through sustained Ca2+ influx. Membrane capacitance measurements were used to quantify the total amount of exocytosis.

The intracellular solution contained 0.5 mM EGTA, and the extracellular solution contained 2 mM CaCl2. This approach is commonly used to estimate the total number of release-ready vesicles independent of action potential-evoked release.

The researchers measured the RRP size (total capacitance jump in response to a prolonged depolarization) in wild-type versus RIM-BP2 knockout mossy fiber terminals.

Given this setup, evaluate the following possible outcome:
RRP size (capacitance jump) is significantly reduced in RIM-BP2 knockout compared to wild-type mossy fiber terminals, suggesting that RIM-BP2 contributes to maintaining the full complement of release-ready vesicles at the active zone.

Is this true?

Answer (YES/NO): NO